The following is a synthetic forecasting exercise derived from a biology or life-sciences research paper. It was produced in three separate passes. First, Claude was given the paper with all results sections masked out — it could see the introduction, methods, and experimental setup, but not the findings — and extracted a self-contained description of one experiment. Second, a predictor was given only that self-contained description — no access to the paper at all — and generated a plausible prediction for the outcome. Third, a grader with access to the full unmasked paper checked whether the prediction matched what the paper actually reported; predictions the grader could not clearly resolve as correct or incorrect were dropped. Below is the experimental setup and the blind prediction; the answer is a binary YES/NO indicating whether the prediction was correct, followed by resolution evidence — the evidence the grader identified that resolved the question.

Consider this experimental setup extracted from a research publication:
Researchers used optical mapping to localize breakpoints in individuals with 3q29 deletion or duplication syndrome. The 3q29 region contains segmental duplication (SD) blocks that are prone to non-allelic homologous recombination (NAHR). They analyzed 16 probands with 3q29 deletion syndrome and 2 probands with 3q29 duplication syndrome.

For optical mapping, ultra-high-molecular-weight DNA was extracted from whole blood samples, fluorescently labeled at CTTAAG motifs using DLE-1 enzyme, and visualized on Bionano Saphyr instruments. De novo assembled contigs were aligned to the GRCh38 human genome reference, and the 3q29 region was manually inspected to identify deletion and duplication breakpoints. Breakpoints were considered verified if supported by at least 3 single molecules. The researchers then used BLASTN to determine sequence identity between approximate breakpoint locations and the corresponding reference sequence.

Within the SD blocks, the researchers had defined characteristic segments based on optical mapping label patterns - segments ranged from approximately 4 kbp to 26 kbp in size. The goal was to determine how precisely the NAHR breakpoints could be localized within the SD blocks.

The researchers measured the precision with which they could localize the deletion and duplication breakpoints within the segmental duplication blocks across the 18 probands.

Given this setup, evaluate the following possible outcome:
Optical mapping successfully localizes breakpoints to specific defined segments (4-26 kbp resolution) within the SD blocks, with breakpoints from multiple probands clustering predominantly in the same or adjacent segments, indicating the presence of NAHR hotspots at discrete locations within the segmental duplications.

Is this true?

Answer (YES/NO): YES